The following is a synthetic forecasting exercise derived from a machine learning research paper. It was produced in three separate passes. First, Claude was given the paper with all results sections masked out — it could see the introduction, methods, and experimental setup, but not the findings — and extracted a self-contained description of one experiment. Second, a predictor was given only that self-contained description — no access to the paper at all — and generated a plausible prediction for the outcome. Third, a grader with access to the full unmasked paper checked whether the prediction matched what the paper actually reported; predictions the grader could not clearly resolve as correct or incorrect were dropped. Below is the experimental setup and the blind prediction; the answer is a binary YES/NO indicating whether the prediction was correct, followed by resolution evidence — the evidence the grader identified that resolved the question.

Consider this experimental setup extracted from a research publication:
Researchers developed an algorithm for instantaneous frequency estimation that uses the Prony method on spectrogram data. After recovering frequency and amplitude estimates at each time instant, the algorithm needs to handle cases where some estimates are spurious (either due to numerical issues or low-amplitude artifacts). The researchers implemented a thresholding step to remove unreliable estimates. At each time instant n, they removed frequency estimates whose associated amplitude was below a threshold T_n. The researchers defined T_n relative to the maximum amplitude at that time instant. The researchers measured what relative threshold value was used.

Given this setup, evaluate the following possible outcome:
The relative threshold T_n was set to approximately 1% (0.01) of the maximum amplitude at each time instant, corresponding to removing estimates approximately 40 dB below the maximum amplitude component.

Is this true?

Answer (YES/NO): YES